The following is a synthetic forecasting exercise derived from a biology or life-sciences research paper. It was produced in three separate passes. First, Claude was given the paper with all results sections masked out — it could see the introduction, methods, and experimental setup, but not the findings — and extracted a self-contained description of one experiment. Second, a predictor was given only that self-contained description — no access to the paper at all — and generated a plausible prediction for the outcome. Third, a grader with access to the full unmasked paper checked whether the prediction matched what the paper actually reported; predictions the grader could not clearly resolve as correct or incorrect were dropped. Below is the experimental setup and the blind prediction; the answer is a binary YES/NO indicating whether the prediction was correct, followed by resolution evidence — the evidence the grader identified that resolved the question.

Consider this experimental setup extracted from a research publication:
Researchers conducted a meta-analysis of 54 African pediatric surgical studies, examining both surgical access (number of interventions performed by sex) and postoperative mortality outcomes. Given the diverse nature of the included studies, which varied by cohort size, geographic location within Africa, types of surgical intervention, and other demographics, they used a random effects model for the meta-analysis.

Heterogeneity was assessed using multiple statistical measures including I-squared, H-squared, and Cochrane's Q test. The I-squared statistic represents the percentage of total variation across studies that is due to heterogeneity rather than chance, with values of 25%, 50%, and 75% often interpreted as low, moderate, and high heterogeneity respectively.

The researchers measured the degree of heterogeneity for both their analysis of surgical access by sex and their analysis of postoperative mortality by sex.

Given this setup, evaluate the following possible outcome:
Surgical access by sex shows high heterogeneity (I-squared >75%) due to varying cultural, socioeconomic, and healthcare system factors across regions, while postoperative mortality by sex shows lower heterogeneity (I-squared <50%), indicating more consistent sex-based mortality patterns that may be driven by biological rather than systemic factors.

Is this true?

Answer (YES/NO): YES